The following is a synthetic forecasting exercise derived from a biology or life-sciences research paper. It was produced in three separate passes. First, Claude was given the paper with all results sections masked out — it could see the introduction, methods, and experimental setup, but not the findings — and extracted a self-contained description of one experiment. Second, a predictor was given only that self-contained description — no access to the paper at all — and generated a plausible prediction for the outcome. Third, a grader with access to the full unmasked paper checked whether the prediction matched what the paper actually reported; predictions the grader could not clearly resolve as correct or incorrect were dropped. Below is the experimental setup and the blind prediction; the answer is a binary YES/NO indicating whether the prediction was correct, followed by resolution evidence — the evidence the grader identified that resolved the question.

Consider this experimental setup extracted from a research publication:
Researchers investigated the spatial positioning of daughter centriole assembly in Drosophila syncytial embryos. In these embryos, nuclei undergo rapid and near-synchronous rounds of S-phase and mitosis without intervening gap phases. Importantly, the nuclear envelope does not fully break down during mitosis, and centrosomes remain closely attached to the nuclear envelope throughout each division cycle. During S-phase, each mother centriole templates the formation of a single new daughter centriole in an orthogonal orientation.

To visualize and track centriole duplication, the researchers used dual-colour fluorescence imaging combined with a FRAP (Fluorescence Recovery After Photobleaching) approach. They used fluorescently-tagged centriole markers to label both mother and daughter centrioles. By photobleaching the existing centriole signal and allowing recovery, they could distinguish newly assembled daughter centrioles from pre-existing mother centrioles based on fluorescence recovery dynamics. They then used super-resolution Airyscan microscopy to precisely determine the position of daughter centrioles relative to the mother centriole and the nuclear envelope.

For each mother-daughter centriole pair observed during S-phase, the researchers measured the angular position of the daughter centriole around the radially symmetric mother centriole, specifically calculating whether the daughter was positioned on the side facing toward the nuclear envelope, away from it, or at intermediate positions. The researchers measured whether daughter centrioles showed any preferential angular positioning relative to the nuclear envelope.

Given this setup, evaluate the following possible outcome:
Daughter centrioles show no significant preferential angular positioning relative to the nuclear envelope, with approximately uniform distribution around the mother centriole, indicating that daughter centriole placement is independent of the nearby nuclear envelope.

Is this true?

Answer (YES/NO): NO